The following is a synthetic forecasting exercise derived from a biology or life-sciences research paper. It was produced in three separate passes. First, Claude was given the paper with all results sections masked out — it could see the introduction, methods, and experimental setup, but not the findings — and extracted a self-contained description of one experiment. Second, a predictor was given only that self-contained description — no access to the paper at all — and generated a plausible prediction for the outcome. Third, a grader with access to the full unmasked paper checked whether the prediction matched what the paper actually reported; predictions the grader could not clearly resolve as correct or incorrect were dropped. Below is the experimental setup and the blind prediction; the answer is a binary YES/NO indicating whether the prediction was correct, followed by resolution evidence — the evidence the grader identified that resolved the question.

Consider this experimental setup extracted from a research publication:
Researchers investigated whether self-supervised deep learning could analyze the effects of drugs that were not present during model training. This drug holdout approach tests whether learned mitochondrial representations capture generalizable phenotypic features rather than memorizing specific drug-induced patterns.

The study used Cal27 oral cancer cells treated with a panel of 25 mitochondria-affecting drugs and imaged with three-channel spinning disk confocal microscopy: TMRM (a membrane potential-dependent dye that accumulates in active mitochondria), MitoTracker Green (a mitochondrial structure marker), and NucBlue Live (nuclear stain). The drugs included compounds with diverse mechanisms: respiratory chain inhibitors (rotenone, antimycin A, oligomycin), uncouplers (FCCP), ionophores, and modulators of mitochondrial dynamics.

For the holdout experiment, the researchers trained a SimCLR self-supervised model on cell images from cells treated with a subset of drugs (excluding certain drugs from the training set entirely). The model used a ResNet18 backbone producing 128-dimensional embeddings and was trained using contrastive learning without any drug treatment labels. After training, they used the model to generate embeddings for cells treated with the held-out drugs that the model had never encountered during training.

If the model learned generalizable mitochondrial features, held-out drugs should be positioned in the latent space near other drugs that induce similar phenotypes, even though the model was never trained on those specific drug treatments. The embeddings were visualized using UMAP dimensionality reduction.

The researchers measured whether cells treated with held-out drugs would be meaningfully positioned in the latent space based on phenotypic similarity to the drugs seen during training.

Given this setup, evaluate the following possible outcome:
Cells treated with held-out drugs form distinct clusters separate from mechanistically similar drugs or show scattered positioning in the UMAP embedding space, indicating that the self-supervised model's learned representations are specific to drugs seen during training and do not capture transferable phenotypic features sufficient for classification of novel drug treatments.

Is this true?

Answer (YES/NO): NO